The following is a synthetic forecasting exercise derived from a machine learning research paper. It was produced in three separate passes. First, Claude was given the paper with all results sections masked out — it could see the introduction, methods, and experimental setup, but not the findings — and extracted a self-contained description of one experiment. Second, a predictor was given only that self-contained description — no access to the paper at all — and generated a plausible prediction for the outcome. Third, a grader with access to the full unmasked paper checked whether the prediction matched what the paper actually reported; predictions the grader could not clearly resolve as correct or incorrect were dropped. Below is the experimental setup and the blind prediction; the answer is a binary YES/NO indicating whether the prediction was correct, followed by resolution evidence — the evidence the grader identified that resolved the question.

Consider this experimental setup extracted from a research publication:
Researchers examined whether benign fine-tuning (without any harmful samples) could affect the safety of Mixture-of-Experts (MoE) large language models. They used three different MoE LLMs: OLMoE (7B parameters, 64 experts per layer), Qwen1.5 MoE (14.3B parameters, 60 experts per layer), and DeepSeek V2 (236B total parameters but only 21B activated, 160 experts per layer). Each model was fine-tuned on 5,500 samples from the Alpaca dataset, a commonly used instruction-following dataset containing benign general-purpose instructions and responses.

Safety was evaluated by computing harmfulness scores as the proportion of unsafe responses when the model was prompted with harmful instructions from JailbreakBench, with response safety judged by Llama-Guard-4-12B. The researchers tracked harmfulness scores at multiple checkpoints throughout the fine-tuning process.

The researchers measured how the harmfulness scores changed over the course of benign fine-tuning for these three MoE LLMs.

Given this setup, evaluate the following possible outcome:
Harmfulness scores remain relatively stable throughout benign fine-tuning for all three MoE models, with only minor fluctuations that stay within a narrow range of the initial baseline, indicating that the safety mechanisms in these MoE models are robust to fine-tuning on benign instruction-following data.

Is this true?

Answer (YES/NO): NO